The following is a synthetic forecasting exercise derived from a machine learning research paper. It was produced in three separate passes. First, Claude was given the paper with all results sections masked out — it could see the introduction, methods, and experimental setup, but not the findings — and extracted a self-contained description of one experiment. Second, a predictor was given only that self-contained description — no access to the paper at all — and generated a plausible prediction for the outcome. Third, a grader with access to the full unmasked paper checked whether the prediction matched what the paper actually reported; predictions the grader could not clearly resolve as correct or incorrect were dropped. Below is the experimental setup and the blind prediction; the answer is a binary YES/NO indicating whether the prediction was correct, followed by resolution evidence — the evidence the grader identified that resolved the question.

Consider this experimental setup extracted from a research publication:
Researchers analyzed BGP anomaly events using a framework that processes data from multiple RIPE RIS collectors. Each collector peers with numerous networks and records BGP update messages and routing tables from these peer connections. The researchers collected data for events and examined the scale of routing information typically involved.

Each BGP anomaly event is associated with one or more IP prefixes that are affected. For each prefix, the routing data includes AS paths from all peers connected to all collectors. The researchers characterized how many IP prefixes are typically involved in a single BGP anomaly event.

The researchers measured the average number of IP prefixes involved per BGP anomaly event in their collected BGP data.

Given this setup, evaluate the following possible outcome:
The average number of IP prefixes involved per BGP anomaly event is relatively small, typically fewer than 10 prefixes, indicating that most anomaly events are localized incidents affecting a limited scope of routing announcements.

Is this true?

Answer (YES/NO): YES